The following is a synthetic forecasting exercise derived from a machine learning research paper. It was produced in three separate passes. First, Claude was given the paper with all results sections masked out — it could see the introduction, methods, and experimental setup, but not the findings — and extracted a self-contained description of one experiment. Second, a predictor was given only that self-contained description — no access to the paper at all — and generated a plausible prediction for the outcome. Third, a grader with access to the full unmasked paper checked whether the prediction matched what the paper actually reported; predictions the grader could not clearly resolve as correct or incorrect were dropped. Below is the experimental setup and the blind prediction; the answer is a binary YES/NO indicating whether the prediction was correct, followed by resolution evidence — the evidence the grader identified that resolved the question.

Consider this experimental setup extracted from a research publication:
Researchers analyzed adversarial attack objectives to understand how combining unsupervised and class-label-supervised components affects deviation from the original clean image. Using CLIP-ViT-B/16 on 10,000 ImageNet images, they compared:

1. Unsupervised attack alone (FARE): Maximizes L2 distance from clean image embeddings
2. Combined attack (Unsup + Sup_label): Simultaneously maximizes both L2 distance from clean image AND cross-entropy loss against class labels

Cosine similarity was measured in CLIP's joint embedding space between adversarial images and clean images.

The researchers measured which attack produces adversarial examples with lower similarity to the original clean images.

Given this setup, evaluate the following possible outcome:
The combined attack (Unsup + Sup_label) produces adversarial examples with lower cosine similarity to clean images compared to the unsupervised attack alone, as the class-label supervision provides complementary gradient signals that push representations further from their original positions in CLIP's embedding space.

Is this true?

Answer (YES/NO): NO